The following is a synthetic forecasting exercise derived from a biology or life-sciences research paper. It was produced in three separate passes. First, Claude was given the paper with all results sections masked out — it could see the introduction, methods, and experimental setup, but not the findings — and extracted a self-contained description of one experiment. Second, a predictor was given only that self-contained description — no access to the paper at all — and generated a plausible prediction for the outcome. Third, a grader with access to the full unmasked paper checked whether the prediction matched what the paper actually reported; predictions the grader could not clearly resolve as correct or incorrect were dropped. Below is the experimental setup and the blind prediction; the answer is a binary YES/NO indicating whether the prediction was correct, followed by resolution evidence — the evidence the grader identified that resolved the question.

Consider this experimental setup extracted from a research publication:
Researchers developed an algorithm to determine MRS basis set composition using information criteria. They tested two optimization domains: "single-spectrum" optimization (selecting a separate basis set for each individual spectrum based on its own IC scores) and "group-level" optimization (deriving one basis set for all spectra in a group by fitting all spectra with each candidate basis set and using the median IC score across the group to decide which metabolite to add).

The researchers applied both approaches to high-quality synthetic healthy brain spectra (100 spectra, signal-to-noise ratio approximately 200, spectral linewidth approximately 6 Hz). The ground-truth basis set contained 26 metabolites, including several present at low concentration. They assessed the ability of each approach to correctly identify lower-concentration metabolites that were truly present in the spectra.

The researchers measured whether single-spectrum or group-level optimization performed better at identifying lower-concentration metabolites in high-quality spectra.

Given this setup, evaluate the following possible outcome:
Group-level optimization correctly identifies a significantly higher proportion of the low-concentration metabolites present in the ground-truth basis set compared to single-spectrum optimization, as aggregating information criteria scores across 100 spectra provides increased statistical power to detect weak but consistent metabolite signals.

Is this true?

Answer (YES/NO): YES